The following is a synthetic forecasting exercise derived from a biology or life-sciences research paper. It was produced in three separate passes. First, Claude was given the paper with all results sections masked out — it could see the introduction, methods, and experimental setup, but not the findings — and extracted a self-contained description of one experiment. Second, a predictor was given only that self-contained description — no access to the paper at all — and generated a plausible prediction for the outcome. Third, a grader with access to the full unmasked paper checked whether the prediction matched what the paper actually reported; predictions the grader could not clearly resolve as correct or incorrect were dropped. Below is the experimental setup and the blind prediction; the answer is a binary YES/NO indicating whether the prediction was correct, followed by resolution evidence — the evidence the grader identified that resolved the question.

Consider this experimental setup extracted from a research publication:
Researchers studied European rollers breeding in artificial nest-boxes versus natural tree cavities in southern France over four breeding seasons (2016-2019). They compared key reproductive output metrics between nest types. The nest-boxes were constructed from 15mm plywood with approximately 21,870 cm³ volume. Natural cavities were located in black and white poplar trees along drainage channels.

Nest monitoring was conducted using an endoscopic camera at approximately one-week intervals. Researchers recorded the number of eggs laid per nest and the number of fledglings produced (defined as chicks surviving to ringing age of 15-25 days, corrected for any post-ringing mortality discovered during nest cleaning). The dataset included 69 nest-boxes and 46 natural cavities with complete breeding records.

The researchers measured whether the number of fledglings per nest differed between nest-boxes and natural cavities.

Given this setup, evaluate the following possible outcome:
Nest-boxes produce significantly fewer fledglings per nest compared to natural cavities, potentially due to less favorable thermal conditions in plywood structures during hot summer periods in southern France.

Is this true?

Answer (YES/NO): NO